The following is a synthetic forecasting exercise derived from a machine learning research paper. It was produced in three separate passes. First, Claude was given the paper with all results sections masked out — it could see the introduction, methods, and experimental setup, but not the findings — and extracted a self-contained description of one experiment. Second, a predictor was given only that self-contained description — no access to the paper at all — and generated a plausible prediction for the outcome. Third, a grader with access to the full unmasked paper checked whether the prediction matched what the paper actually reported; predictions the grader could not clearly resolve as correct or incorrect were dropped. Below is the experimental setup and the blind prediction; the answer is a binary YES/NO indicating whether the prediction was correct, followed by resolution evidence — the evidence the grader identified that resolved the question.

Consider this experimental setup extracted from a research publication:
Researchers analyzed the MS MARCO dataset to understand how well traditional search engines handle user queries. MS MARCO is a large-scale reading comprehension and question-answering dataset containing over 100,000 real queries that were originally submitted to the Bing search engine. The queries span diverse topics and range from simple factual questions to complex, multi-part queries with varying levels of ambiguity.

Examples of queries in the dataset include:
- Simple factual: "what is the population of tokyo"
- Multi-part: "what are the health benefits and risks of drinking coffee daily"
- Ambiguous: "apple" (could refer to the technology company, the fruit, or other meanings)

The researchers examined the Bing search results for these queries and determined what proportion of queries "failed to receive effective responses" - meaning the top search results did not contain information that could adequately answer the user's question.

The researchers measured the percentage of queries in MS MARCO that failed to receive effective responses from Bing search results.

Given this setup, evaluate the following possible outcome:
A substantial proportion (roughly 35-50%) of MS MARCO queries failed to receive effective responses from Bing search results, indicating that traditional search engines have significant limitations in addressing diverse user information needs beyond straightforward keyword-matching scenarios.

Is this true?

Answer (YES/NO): YES